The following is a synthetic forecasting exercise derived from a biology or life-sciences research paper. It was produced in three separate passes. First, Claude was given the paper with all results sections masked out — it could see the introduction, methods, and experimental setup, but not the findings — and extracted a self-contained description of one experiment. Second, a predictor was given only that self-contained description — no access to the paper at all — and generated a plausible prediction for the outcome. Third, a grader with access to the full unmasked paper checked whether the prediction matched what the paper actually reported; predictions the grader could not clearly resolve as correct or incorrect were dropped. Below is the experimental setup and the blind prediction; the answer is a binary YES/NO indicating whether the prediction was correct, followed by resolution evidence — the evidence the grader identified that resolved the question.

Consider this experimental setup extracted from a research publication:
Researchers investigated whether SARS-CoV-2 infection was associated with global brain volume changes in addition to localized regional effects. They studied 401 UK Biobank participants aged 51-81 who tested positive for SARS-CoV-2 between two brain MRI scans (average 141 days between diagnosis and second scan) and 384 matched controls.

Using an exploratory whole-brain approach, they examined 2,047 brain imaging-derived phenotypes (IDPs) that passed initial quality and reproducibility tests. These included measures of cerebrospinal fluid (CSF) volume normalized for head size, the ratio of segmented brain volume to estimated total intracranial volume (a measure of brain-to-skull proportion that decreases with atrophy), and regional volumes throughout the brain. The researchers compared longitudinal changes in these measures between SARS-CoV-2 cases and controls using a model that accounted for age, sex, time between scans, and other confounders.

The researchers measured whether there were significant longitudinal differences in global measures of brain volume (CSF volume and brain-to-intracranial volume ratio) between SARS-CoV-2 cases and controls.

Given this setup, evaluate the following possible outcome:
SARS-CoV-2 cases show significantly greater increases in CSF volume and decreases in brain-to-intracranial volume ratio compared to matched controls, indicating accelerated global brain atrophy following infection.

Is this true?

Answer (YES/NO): YES